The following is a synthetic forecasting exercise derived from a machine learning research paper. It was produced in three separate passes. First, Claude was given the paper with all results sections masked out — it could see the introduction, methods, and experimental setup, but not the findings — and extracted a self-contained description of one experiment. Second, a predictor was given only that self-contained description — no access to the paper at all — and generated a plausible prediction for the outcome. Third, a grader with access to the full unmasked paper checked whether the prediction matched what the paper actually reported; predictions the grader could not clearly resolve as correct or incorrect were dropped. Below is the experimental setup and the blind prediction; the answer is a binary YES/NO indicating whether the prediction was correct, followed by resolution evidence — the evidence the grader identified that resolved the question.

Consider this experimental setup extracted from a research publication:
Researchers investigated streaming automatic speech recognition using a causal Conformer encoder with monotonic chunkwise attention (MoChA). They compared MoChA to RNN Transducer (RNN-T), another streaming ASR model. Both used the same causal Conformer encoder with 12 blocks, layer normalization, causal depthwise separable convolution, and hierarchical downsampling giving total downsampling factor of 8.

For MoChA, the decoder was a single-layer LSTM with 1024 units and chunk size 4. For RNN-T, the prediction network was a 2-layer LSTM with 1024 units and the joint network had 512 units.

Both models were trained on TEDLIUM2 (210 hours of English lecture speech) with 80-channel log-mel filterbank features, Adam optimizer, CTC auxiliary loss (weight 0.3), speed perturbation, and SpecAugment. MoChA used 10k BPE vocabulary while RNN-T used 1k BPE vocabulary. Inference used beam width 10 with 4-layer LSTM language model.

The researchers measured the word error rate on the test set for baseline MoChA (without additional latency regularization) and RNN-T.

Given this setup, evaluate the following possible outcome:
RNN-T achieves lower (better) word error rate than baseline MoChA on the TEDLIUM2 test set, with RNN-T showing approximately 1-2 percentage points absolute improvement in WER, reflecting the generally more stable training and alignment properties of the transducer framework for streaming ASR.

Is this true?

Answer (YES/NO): NO